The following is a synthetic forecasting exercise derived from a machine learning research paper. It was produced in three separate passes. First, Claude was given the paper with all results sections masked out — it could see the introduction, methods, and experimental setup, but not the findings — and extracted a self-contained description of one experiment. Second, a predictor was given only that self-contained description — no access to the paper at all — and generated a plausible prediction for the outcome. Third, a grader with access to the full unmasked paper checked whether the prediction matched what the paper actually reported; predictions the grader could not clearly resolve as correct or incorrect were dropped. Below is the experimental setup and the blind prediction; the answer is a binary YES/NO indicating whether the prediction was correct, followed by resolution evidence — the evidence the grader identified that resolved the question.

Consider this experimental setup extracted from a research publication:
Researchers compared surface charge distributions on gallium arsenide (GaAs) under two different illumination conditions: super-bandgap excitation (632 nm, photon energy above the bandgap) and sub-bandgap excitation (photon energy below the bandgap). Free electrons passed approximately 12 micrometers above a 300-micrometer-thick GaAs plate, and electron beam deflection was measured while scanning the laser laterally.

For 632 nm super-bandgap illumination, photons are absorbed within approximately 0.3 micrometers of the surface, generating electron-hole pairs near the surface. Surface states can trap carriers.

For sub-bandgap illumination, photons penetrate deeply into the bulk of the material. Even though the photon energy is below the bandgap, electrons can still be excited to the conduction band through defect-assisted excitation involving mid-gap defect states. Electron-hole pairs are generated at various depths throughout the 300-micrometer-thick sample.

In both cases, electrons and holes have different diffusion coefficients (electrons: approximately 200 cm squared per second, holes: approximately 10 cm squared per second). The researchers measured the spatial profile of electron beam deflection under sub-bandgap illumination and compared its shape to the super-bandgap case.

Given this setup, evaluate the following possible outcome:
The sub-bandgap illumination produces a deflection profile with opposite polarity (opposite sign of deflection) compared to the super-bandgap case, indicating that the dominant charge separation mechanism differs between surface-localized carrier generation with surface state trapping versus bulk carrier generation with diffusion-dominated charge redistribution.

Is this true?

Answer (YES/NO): YES